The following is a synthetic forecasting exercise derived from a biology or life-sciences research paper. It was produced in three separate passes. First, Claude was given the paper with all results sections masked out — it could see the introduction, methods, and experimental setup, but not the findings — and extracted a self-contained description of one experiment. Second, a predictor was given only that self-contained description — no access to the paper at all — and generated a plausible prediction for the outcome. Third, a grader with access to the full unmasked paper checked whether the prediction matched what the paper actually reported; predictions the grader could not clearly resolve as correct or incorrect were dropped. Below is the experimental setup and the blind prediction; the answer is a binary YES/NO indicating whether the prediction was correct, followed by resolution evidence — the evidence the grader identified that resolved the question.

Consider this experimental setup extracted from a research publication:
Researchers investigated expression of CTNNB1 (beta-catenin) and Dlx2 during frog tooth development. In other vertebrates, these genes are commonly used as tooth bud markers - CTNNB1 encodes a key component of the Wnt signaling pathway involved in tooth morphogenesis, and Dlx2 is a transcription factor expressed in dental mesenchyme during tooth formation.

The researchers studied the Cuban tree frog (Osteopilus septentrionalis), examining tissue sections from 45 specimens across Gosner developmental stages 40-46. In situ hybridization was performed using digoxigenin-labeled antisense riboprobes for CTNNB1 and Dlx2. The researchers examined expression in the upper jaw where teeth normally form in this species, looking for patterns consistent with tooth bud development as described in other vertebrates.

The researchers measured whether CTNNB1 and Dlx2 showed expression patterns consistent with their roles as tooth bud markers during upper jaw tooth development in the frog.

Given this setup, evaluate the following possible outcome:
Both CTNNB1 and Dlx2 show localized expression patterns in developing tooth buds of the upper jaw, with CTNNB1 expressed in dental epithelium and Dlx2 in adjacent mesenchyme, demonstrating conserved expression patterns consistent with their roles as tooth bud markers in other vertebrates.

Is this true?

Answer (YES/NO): NO